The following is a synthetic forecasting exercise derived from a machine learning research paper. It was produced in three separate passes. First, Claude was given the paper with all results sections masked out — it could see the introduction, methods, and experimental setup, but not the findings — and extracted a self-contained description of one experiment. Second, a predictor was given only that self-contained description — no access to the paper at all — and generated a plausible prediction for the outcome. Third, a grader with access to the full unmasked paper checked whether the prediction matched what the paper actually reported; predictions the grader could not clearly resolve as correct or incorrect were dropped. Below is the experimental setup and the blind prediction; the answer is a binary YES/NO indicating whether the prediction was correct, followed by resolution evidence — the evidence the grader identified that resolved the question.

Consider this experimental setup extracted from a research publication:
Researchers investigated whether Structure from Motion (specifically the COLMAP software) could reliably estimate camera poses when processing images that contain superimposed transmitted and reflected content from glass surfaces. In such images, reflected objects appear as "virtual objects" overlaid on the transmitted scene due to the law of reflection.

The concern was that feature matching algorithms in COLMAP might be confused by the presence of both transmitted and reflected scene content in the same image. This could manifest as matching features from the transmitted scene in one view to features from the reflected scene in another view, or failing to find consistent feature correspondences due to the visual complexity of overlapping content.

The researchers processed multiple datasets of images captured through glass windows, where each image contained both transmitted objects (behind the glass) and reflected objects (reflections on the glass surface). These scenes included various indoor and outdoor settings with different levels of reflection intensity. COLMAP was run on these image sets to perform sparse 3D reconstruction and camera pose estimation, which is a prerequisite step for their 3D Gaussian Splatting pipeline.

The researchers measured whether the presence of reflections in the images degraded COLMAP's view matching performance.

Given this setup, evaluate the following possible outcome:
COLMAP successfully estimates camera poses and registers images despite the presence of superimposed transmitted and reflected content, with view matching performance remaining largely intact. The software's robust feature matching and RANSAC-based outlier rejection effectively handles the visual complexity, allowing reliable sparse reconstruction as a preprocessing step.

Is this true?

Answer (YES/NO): YES